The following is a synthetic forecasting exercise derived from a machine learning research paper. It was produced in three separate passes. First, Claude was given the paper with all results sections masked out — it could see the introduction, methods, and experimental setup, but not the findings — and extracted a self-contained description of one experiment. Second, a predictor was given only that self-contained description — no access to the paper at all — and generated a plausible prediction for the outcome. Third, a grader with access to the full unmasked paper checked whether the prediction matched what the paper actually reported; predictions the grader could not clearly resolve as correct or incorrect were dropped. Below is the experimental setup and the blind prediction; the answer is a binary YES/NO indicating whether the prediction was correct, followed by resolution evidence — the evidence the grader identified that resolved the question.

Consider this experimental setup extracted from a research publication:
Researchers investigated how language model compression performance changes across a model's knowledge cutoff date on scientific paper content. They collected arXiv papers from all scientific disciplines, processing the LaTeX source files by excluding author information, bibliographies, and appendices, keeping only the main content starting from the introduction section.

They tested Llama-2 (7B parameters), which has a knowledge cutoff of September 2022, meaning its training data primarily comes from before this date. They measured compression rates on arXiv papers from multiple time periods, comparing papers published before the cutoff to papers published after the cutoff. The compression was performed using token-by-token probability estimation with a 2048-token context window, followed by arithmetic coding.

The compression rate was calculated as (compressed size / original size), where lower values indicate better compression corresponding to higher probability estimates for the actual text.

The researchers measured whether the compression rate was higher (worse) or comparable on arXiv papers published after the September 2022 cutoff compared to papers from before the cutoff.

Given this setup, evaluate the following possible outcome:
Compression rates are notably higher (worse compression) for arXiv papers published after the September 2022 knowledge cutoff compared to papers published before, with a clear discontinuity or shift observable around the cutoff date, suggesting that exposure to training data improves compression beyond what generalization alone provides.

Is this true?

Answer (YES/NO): NO